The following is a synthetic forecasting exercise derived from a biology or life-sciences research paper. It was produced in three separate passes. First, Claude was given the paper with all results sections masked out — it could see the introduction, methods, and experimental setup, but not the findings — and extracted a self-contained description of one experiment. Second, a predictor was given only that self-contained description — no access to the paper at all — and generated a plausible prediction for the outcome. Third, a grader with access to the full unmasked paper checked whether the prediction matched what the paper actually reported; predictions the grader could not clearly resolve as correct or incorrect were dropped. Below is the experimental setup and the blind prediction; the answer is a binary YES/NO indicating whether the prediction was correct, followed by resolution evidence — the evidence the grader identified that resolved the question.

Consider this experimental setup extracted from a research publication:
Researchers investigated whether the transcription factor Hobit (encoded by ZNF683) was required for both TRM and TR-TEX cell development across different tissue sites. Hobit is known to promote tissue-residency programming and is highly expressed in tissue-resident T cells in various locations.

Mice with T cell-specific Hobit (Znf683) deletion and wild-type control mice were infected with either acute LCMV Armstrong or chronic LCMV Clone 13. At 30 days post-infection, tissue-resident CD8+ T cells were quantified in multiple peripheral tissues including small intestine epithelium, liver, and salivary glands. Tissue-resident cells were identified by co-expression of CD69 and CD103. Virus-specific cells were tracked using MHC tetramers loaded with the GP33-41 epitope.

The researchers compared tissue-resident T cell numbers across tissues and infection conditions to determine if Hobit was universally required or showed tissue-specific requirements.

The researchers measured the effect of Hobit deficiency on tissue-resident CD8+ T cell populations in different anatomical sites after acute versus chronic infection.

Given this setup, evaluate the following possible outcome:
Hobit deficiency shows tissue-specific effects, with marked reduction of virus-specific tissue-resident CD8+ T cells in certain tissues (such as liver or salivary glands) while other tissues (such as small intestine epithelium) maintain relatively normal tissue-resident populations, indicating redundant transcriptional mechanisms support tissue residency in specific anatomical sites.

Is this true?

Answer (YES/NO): NO